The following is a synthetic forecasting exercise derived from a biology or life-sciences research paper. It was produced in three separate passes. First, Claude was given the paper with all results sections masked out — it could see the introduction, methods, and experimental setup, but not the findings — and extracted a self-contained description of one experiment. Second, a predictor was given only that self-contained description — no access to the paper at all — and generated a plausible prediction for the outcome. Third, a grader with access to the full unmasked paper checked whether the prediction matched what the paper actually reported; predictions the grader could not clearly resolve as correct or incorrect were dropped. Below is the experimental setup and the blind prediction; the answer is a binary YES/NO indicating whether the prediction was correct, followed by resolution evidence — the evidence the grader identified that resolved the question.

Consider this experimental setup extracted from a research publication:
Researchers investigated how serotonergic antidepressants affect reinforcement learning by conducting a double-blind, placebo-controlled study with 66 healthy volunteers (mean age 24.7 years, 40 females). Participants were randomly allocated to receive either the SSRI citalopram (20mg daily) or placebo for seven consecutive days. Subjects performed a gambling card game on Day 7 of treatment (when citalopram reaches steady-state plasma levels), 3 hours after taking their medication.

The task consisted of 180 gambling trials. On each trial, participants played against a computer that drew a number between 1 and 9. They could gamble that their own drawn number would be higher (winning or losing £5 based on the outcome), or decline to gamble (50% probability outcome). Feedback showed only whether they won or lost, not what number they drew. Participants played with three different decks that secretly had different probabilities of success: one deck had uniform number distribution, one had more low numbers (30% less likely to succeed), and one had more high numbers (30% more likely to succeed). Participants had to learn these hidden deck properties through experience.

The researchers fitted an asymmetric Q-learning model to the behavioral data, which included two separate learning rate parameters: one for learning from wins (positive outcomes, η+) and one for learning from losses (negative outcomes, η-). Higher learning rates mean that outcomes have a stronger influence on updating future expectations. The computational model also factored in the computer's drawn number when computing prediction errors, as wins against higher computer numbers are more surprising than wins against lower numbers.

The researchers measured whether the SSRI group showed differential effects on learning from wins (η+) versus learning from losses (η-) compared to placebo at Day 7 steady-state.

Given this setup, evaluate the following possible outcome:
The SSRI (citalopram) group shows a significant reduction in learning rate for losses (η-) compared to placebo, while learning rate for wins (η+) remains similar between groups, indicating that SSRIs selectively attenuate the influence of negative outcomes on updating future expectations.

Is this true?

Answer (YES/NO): NO